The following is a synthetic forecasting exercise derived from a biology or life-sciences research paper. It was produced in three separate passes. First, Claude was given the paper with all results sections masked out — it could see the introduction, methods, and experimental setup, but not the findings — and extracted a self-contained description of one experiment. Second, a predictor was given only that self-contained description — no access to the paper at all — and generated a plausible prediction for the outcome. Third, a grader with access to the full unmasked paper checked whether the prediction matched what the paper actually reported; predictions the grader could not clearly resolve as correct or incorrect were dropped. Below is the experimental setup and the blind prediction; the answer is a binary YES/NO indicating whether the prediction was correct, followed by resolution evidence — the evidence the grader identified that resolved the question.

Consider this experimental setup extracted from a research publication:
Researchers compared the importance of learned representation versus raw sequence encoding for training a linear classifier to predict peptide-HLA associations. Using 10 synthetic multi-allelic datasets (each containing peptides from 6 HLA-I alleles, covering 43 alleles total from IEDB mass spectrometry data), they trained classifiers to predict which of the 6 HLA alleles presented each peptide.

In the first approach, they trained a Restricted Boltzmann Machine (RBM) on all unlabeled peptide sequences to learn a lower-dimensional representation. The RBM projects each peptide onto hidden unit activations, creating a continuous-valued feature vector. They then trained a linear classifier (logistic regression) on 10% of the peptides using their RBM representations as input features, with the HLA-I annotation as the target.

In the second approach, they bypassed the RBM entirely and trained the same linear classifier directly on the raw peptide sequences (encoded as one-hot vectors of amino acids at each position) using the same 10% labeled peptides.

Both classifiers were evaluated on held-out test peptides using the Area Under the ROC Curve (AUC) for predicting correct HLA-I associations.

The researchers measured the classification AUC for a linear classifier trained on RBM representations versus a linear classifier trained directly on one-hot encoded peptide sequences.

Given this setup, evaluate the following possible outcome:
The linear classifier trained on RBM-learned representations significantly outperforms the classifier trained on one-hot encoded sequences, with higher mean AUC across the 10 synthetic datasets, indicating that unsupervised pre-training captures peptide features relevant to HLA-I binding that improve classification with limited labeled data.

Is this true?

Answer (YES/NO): YES